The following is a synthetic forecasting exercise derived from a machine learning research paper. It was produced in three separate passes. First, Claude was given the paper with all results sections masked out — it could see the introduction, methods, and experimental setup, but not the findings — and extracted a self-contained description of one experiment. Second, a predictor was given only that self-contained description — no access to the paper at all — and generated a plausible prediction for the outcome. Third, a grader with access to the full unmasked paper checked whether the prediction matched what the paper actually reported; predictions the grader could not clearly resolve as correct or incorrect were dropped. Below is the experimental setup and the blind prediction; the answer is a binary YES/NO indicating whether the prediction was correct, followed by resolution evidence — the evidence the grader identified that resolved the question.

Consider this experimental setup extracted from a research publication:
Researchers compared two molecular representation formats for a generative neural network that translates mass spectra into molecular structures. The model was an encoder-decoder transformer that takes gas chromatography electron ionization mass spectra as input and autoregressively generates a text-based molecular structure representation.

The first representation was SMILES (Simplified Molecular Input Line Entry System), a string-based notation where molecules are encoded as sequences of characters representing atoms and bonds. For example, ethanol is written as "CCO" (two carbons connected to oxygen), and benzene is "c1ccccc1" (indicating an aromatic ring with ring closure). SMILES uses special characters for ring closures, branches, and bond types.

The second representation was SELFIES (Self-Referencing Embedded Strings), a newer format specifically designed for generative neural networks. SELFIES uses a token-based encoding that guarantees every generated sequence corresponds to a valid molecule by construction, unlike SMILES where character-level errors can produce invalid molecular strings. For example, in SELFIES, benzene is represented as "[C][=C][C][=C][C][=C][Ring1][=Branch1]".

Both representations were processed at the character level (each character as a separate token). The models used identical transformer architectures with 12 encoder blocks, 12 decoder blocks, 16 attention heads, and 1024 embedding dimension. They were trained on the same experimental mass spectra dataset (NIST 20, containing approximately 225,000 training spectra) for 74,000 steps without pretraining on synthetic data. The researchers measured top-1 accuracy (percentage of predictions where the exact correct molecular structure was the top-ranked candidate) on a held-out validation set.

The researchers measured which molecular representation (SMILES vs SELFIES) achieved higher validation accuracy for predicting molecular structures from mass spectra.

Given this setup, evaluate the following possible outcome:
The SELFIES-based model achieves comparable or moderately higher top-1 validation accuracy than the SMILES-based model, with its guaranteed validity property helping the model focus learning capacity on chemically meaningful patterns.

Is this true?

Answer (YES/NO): NO